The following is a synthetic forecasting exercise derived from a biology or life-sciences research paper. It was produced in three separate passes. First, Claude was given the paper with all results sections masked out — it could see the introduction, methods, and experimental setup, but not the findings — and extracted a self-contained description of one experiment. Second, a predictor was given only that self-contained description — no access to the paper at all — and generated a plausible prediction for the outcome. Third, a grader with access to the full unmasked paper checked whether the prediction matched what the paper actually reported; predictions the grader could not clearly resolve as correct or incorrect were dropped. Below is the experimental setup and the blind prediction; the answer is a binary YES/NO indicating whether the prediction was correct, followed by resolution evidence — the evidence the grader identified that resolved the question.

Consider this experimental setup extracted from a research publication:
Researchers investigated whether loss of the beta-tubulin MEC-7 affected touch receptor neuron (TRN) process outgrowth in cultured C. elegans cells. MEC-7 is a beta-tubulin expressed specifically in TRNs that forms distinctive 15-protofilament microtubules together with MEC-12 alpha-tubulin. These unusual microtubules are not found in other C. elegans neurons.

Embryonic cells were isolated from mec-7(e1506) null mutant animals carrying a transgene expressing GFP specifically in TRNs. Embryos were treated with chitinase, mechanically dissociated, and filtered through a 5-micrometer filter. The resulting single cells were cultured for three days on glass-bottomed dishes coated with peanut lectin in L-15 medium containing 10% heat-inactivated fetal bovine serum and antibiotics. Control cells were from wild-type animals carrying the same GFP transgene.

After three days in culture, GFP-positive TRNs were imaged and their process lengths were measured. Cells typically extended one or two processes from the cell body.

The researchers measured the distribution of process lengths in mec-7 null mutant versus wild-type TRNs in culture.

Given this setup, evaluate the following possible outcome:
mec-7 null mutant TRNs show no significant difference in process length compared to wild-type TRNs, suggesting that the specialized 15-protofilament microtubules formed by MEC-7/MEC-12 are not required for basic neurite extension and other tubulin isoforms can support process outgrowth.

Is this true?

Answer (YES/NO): NO